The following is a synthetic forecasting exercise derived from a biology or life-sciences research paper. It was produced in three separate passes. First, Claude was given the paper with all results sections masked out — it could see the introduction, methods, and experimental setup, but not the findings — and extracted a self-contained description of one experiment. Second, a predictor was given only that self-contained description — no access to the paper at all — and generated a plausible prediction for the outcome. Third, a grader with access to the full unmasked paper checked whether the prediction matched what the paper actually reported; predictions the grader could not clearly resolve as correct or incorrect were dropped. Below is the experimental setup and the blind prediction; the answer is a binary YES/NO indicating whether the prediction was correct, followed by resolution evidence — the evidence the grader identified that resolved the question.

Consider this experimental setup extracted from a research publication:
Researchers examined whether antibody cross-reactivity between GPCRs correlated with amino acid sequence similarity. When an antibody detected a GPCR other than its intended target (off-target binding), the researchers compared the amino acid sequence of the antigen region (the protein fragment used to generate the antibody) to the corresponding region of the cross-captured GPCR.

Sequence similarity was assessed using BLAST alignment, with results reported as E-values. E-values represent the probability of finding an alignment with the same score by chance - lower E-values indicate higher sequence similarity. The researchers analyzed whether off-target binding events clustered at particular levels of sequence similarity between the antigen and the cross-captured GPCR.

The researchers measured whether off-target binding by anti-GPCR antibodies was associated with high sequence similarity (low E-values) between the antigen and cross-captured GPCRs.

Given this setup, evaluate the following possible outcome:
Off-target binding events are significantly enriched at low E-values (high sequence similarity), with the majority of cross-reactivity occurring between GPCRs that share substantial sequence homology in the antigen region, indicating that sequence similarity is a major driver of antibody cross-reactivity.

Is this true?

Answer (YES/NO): NO